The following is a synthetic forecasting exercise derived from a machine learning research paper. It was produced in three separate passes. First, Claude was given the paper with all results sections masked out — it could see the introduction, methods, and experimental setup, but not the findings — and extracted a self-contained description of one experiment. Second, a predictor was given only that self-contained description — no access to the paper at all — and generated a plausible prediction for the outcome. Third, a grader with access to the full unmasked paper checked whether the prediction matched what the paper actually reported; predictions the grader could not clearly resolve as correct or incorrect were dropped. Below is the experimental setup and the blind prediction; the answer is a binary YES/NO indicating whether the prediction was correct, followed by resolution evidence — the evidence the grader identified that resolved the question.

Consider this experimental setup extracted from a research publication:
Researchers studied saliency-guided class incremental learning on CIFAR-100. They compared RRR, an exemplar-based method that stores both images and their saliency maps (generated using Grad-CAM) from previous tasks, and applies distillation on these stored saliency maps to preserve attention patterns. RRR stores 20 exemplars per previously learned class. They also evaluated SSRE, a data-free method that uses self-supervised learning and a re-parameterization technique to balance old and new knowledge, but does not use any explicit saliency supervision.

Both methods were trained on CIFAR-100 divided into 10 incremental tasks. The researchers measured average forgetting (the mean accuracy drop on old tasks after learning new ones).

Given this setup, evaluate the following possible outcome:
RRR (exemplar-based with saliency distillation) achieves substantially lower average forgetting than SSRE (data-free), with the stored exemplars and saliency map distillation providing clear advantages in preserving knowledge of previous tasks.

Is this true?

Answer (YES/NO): NO